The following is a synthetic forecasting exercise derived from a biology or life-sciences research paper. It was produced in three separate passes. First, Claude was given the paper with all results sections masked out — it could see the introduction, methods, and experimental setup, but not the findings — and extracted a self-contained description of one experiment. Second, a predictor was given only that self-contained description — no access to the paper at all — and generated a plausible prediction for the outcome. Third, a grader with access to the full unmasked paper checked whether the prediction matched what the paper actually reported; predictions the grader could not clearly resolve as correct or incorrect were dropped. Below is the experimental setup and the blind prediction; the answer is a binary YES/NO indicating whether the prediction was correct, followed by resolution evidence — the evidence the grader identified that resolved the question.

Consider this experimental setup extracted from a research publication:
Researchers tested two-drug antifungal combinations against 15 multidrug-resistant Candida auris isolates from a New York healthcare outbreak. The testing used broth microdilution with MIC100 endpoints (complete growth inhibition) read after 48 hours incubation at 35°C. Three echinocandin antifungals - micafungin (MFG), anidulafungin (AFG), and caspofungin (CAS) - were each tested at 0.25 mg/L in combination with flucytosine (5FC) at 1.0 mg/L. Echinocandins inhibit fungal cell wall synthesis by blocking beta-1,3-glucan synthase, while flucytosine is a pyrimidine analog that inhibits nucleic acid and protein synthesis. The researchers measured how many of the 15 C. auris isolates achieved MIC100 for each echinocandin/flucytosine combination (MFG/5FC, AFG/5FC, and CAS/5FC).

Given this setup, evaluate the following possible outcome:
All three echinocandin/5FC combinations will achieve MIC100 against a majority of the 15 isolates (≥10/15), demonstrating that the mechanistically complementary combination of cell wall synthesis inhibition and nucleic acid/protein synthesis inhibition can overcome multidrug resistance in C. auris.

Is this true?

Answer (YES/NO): YES